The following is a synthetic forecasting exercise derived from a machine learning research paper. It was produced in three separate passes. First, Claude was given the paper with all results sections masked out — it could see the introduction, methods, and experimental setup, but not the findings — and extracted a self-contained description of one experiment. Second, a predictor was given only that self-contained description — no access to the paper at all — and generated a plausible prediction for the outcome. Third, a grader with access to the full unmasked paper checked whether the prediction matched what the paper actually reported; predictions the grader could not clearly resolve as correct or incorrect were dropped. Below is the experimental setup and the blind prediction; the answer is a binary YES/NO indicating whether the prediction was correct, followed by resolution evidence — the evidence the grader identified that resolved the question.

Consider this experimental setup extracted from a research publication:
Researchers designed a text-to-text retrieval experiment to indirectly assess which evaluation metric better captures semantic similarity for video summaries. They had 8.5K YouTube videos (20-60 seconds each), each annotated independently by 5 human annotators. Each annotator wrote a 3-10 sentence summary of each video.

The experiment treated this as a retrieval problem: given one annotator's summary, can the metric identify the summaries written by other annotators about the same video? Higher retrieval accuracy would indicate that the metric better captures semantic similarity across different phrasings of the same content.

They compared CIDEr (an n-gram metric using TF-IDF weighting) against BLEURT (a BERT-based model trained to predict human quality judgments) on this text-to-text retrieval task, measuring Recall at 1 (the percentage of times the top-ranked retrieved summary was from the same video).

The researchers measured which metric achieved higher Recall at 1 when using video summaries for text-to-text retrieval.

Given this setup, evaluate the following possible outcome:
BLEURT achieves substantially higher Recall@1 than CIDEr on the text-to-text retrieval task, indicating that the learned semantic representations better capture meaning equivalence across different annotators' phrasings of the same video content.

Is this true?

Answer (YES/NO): YES